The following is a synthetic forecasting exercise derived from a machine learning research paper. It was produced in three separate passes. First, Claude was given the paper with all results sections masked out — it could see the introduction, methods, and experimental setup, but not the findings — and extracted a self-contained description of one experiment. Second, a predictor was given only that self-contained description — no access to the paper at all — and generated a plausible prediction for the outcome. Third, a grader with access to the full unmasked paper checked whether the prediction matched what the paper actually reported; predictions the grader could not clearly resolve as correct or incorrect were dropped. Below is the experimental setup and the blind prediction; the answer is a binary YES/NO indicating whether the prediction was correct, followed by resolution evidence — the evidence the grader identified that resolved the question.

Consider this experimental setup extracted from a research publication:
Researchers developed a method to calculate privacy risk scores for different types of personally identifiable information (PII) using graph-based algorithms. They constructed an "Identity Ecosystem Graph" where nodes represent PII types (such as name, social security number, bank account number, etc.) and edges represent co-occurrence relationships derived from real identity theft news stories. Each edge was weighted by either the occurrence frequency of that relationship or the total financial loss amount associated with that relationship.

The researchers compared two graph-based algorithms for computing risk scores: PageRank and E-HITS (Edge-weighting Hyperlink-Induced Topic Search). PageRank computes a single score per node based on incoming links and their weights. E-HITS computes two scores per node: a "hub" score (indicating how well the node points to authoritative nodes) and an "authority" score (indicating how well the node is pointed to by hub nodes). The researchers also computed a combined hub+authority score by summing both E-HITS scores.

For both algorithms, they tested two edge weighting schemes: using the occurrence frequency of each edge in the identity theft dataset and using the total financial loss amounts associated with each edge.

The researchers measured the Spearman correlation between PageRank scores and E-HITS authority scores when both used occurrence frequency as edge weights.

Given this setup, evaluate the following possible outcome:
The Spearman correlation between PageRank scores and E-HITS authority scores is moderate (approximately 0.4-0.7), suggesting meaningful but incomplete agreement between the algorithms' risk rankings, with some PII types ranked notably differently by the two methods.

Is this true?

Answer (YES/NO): NO